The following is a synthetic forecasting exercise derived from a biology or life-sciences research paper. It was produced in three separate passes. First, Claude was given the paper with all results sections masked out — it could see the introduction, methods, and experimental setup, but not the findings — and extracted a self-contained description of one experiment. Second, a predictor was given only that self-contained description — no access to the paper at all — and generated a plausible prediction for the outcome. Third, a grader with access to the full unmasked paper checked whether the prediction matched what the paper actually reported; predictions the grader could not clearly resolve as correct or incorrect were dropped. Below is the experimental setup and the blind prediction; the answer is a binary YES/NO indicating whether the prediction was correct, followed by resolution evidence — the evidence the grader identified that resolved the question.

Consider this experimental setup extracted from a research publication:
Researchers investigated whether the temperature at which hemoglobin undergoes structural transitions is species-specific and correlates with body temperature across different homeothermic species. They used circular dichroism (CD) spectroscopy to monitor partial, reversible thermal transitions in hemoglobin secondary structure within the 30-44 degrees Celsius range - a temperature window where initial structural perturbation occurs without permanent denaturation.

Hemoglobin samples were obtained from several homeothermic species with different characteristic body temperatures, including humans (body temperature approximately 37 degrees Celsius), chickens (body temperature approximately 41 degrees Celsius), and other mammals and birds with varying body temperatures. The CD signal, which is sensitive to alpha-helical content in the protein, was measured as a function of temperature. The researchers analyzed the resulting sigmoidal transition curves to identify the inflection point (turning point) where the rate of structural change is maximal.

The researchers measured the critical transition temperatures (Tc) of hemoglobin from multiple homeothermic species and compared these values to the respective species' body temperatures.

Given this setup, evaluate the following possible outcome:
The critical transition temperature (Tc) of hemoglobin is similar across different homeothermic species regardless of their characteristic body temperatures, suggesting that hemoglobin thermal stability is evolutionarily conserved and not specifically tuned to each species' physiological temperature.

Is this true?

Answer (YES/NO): NO